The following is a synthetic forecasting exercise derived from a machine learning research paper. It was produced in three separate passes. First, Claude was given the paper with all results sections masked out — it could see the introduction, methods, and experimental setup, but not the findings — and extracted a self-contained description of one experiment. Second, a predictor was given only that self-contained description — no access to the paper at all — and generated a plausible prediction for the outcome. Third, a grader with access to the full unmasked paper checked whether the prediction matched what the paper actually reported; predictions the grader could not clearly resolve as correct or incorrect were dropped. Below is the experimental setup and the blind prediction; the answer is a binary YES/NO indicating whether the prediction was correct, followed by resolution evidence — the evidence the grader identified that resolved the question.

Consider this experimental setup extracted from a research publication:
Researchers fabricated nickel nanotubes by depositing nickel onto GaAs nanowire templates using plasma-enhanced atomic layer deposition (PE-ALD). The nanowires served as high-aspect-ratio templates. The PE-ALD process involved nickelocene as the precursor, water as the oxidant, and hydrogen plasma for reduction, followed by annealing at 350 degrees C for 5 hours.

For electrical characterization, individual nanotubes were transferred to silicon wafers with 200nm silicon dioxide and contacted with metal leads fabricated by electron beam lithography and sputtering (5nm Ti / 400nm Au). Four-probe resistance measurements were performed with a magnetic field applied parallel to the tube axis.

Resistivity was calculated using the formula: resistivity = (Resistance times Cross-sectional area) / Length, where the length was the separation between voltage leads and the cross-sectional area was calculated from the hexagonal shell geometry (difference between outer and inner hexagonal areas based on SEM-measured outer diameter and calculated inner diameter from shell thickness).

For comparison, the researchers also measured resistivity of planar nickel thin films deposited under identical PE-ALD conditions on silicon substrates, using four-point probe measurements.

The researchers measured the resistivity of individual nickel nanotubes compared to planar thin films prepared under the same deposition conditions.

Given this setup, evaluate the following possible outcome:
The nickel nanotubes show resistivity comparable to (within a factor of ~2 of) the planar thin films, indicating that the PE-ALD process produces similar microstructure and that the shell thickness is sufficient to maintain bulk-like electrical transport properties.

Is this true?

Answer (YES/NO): YES